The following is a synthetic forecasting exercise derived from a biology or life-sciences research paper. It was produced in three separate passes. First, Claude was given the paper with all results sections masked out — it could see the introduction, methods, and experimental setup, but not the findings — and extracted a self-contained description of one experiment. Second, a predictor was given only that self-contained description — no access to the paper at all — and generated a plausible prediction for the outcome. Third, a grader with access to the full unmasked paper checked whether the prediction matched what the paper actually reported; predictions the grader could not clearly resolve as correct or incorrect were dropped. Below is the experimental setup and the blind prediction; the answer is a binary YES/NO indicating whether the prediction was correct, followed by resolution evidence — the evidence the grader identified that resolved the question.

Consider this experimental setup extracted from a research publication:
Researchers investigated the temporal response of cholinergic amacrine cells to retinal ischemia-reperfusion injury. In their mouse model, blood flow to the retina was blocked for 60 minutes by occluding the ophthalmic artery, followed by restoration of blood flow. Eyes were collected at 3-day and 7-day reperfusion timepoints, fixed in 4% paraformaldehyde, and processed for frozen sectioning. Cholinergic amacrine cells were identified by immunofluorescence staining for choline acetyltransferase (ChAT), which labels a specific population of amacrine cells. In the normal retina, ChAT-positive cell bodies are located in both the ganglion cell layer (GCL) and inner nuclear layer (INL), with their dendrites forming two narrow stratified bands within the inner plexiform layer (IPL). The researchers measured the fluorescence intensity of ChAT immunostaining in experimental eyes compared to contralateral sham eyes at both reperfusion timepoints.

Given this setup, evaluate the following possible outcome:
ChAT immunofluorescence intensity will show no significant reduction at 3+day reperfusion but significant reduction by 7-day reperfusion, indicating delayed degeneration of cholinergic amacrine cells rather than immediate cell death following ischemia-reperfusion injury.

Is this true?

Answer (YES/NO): NO